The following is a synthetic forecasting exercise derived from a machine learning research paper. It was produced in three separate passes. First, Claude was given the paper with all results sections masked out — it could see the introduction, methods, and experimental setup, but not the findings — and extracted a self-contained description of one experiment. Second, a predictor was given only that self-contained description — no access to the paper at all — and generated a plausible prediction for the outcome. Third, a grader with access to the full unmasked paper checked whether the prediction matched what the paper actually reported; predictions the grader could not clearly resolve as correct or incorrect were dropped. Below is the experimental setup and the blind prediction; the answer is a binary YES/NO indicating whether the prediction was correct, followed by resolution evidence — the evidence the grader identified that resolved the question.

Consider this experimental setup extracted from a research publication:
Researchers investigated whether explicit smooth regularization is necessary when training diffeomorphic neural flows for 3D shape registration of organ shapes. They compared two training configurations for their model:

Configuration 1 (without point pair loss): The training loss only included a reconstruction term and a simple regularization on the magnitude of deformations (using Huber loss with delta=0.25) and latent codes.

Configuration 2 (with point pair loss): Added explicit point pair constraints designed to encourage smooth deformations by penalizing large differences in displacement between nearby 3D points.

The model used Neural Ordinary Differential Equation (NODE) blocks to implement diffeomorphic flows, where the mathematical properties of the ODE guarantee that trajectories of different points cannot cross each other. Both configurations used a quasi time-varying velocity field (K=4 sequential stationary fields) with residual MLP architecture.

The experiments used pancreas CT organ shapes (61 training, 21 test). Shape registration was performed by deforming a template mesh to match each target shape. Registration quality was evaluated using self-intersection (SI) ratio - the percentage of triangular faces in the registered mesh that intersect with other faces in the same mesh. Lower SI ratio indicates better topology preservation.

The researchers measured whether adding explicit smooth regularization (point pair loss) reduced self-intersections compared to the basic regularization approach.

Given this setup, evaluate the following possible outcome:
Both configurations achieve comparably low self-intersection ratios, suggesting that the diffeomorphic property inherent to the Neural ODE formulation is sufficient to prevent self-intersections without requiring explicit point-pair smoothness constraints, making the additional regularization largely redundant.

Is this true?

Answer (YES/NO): YES